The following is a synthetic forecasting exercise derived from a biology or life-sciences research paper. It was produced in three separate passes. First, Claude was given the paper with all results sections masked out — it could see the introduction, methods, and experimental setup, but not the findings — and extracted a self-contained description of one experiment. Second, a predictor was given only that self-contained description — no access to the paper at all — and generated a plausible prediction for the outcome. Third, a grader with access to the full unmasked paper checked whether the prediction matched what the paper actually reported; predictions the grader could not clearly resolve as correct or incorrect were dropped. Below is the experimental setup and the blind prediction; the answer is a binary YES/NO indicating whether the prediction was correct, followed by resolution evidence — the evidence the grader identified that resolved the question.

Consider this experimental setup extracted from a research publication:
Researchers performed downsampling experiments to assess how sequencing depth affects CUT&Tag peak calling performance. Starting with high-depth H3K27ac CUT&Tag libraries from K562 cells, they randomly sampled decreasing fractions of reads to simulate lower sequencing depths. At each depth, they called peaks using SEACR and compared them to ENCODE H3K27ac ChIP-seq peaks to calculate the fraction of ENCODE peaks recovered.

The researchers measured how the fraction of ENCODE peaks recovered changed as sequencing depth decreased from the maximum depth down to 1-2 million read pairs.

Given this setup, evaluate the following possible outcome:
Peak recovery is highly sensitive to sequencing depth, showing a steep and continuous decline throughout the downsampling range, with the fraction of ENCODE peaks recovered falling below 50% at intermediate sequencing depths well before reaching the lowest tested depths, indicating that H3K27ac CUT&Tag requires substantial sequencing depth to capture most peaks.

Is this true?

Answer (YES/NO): NO